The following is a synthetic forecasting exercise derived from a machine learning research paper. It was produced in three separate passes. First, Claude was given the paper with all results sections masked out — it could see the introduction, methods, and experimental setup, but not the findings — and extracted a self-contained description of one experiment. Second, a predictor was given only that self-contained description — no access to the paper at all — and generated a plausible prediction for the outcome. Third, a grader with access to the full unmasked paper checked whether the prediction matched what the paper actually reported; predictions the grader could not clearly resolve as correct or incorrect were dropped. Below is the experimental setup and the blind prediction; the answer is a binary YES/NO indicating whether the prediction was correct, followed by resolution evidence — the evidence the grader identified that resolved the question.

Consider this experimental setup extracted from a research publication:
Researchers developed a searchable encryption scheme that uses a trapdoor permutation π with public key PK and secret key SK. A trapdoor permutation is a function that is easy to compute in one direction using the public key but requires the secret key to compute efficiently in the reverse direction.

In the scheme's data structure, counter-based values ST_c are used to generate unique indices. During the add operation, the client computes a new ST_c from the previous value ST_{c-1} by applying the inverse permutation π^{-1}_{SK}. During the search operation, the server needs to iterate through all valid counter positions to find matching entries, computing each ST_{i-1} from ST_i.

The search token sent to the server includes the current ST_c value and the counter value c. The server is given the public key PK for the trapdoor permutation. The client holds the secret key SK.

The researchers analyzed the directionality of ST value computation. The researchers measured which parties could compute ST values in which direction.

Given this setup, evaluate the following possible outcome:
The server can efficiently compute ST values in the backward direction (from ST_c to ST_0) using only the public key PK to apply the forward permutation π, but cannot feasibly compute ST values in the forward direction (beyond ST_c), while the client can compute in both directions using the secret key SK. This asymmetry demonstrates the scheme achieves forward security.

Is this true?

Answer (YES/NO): YES